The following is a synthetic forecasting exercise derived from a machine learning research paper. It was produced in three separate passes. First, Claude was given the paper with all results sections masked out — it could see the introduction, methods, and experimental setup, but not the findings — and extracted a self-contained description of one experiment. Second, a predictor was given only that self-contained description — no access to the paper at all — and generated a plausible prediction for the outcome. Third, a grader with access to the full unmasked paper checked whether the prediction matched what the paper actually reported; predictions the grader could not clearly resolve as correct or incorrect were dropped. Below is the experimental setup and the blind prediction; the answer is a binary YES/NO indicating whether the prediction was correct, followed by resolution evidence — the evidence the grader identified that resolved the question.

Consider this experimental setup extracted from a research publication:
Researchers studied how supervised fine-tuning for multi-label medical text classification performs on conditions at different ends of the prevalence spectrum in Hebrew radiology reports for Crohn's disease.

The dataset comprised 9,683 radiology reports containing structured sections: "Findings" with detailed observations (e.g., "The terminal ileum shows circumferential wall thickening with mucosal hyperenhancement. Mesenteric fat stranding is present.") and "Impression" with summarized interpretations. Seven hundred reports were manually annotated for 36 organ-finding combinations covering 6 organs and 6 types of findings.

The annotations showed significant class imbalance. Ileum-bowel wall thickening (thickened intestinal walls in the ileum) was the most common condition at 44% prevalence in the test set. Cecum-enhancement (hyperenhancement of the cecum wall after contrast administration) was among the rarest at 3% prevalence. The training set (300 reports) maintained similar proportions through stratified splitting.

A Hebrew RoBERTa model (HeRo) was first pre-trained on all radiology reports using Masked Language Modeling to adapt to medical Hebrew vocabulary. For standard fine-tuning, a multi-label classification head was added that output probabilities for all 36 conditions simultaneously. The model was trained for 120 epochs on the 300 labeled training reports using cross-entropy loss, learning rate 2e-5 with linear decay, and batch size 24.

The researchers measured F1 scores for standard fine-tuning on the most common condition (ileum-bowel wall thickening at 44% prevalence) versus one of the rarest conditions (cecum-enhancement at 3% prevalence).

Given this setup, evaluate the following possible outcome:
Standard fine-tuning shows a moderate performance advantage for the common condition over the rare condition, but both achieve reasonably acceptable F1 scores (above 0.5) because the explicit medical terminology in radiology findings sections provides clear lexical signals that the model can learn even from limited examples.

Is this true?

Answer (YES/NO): NO